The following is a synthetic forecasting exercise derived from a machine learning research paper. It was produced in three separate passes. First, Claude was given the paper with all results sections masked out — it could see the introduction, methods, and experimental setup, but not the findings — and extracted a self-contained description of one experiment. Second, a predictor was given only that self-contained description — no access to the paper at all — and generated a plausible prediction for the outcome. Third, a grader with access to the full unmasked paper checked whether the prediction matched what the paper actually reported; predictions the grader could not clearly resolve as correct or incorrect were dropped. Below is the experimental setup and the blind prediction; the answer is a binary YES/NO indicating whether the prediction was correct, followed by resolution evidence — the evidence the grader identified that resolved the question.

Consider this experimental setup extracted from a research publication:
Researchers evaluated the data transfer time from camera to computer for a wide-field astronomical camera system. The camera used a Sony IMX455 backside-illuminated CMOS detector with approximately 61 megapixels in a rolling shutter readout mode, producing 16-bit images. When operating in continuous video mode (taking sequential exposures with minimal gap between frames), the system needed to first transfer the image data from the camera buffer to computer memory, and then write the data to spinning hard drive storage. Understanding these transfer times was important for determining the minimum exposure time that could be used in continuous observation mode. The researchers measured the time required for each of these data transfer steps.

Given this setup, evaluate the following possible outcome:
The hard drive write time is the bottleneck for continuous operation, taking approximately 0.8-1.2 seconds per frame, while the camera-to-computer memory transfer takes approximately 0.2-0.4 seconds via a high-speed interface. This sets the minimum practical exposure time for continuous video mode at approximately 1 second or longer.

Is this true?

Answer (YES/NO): NO